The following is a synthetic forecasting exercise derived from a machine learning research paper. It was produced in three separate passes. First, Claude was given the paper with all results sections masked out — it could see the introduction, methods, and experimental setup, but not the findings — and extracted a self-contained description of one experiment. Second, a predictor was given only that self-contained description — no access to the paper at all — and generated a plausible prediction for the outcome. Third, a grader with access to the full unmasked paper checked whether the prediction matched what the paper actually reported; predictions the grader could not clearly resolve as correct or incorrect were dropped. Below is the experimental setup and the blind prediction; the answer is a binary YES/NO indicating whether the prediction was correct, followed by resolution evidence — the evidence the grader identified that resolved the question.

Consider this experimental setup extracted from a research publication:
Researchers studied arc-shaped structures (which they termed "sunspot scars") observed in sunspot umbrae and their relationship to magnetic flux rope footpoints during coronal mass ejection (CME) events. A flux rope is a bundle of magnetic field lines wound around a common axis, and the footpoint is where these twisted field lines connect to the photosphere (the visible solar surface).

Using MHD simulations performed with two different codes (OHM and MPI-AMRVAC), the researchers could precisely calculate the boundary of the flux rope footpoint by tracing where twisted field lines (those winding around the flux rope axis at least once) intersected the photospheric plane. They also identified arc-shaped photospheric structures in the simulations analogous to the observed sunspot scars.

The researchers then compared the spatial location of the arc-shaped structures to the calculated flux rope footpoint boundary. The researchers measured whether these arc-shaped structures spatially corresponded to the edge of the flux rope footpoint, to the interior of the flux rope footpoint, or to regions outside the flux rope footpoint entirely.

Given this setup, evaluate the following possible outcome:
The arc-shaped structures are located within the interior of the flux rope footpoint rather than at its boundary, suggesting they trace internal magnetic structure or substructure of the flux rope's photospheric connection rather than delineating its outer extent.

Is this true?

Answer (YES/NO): NO